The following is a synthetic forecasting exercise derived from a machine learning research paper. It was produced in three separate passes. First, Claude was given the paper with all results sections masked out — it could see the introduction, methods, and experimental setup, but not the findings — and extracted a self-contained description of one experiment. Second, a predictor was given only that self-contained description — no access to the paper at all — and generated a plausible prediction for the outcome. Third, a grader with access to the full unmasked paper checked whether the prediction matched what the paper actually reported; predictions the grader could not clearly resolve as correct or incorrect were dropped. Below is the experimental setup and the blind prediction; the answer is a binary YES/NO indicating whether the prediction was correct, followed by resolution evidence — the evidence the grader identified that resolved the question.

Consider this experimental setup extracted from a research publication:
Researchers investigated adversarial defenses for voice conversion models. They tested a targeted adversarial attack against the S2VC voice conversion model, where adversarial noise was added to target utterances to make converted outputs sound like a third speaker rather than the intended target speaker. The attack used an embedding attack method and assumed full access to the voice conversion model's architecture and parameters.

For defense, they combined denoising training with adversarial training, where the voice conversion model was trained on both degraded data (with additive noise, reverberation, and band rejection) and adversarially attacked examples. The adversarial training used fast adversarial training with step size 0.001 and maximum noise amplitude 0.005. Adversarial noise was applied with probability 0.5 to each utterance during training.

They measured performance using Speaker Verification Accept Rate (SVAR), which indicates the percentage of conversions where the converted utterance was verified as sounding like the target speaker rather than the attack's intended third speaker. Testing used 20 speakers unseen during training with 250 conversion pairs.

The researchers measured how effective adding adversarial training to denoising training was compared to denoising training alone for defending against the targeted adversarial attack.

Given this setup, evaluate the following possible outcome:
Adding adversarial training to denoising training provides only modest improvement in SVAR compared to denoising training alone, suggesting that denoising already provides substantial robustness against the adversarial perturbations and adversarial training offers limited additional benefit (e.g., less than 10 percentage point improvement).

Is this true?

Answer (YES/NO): NO